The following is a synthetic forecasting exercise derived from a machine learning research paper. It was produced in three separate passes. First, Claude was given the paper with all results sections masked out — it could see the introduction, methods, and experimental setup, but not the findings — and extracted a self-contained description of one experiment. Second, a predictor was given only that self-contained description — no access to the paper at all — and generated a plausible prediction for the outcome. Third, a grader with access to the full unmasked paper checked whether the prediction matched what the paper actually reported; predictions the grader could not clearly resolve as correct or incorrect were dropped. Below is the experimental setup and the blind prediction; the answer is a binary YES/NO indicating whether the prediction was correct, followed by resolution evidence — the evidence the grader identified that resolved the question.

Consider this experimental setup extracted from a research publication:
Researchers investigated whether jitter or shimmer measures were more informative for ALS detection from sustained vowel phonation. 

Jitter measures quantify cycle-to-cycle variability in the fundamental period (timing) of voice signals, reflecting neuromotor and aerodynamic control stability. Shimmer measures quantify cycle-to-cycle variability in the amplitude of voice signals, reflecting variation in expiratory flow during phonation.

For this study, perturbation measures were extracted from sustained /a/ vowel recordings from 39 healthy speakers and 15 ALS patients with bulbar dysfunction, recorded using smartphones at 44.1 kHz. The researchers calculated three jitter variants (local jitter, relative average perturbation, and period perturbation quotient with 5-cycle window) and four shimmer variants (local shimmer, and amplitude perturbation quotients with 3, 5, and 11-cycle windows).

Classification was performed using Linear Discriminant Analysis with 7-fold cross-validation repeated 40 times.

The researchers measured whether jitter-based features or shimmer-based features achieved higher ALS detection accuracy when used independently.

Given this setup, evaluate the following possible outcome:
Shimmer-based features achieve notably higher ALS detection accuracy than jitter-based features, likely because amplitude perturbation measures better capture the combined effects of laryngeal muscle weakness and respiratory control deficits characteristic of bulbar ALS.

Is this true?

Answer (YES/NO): YES